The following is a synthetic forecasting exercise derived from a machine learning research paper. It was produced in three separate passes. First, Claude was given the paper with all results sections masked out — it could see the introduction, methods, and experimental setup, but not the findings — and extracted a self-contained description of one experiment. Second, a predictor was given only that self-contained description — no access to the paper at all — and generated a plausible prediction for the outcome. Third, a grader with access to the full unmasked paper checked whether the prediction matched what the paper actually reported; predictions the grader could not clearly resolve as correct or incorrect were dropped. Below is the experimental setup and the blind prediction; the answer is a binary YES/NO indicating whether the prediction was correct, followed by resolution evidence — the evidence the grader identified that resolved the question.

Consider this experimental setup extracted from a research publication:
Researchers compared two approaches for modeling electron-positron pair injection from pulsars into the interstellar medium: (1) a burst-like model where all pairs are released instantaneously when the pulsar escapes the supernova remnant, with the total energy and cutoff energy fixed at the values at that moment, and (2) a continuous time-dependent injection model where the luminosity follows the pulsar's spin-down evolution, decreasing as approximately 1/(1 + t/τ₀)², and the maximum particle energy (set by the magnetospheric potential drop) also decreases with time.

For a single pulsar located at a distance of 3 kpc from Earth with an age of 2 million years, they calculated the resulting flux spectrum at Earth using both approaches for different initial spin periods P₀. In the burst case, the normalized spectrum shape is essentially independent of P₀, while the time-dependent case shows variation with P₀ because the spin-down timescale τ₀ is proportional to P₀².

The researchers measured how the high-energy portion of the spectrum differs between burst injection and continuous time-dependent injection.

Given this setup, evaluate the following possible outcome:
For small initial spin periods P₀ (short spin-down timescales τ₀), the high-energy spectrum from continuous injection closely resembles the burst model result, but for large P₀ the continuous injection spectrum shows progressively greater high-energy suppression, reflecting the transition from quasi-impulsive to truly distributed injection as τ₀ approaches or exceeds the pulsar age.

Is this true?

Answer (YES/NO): NO